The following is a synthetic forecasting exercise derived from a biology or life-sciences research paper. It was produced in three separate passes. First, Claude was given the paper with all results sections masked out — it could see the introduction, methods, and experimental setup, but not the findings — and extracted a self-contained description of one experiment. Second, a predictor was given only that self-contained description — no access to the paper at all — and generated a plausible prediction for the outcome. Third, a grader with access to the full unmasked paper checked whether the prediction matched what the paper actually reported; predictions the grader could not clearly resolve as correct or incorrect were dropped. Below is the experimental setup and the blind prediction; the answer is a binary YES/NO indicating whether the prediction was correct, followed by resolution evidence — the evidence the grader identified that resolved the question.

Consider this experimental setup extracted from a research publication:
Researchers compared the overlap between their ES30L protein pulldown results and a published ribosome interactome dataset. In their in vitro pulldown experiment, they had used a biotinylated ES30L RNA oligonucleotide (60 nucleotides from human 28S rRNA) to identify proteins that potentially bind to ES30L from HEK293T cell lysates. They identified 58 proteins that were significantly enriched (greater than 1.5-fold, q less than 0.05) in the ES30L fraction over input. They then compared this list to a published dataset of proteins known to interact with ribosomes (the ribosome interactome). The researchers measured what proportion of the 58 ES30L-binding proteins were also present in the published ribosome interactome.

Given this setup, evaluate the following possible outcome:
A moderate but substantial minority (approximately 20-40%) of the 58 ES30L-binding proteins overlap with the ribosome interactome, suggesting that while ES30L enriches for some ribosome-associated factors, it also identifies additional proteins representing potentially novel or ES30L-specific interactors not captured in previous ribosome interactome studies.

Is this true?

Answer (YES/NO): NO